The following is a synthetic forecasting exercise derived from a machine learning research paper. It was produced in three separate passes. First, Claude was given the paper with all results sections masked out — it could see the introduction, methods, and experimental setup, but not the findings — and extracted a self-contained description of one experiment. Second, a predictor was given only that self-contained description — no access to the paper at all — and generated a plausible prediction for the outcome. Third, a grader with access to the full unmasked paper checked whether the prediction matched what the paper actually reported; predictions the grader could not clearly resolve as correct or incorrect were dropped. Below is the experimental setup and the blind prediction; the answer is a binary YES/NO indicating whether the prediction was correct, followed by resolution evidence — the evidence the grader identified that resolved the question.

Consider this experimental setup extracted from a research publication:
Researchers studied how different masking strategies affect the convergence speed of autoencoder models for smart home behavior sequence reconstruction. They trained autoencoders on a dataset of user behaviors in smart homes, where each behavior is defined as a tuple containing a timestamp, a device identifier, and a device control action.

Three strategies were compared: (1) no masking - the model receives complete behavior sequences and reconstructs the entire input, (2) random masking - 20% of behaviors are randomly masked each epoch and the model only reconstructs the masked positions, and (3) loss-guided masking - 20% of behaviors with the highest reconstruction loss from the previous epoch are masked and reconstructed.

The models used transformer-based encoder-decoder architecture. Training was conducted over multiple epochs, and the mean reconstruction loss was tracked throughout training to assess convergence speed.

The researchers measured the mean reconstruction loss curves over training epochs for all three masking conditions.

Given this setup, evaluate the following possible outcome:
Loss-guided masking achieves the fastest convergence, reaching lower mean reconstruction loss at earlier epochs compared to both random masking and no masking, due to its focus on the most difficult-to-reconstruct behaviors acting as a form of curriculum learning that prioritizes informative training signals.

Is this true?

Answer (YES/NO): NO